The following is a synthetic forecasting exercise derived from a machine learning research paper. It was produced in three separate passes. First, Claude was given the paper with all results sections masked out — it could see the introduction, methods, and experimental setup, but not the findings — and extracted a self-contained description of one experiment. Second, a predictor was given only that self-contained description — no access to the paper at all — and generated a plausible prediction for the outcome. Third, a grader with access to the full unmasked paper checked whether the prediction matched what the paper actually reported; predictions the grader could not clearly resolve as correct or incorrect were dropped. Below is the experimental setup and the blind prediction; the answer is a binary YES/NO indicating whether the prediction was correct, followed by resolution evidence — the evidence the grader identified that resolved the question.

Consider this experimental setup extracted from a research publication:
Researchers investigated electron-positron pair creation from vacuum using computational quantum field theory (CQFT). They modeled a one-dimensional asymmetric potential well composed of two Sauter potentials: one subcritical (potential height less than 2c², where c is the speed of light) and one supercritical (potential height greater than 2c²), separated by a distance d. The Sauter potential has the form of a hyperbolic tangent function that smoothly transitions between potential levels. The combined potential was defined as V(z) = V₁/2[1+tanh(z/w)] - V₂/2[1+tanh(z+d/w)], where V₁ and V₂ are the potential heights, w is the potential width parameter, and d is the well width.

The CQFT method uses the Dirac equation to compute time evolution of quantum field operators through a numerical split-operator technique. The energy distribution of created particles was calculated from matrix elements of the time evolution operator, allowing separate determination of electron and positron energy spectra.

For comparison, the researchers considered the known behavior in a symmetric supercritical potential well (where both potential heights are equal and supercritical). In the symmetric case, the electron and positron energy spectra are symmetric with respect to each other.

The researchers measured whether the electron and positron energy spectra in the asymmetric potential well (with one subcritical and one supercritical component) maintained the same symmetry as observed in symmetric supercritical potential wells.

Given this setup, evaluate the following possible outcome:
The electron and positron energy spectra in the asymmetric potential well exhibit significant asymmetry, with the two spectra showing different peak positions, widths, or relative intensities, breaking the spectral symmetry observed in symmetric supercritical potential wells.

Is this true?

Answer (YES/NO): YES